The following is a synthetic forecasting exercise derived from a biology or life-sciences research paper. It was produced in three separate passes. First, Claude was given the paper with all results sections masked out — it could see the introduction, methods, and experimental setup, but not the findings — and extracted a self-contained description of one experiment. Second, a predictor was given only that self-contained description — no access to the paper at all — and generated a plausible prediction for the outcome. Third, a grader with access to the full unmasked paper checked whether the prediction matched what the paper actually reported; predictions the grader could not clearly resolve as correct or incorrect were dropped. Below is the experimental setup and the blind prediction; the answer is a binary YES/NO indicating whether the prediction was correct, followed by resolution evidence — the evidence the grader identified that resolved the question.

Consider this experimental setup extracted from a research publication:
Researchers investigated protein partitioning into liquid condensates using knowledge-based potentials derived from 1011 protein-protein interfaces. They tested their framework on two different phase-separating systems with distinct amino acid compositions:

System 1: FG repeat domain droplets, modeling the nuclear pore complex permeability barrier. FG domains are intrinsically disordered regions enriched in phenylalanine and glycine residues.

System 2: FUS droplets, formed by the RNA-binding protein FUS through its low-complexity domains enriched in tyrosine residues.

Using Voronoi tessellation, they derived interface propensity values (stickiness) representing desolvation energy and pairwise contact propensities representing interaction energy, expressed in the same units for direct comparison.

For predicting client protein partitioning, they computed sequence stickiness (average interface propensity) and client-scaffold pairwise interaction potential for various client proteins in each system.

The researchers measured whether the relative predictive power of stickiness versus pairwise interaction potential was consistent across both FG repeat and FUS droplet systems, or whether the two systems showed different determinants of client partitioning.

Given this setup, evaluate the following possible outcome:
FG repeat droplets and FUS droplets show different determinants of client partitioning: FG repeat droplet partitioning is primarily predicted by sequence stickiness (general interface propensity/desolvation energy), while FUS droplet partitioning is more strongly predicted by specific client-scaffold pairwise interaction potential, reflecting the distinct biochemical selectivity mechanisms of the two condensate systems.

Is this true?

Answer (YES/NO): NO